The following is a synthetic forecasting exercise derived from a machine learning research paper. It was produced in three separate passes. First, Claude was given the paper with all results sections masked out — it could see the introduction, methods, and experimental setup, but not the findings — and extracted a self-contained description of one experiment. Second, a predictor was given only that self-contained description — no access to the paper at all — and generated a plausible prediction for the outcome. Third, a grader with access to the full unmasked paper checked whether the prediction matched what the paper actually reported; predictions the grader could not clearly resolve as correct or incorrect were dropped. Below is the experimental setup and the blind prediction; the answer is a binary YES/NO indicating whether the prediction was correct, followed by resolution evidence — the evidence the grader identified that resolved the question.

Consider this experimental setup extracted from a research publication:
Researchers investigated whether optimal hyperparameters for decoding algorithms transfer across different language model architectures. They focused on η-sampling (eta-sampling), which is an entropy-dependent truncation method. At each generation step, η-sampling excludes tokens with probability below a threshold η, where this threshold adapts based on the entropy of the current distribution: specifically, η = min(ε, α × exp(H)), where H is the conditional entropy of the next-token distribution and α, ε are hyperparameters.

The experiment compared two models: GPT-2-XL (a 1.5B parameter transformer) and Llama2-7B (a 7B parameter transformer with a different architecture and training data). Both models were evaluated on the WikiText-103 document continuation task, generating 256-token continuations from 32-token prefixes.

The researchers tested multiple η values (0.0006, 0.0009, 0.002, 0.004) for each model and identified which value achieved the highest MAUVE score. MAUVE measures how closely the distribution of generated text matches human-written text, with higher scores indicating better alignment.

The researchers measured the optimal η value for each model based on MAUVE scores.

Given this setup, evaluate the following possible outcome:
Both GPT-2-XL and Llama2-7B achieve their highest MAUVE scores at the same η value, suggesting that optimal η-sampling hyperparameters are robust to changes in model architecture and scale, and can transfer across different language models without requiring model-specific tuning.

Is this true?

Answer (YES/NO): NO